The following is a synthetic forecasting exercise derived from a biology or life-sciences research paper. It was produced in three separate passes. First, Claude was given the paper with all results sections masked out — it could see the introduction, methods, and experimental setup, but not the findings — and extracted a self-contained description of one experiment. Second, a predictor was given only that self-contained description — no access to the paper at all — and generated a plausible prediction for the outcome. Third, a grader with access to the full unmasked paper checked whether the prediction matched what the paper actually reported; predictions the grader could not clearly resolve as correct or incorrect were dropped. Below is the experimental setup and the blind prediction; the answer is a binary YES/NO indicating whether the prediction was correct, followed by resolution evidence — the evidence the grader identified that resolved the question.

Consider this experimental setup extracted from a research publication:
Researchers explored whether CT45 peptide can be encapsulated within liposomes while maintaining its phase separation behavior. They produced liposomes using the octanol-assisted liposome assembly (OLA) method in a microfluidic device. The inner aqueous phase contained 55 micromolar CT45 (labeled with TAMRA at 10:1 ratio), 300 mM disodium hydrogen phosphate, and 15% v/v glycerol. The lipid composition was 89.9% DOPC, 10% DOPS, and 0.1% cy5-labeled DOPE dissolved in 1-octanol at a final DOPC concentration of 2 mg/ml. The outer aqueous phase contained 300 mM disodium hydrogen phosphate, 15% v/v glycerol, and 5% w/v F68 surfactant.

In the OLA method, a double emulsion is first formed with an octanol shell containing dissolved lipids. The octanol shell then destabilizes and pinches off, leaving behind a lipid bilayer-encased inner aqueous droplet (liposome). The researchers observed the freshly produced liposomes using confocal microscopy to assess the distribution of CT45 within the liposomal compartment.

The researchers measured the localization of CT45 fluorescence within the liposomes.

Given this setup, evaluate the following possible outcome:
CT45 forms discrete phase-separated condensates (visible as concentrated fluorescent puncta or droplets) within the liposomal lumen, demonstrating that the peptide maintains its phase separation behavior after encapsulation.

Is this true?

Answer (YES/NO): NO